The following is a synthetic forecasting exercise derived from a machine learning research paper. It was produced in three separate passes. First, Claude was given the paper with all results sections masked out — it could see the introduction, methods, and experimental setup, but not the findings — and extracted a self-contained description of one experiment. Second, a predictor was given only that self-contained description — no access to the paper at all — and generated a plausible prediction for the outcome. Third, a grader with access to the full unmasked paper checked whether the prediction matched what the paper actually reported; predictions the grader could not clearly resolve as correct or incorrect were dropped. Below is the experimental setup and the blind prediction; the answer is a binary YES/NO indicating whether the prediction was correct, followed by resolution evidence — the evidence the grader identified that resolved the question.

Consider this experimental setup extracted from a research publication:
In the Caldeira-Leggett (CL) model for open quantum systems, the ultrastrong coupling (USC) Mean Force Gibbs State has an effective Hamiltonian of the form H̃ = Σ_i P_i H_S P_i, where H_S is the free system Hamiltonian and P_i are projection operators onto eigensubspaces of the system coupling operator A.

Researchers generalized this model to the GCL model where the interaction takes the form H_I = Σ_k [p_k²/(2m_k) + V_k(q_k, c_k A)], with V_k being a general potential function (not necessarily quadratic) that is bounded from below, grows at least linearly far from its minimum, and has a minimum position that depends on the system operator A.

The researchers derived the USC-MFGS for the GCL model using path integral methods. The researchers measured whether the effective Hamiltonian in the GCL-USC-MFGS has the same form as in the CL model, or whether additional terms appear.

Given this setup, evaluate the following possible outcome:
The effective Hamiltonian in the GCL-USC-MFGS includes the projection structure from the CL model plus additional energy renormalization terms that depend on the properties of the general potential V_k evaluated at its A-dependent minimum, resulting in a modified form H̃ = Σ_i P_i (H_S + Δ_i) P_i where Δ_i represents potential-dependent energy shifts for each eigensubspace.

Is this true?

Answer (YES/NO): YES